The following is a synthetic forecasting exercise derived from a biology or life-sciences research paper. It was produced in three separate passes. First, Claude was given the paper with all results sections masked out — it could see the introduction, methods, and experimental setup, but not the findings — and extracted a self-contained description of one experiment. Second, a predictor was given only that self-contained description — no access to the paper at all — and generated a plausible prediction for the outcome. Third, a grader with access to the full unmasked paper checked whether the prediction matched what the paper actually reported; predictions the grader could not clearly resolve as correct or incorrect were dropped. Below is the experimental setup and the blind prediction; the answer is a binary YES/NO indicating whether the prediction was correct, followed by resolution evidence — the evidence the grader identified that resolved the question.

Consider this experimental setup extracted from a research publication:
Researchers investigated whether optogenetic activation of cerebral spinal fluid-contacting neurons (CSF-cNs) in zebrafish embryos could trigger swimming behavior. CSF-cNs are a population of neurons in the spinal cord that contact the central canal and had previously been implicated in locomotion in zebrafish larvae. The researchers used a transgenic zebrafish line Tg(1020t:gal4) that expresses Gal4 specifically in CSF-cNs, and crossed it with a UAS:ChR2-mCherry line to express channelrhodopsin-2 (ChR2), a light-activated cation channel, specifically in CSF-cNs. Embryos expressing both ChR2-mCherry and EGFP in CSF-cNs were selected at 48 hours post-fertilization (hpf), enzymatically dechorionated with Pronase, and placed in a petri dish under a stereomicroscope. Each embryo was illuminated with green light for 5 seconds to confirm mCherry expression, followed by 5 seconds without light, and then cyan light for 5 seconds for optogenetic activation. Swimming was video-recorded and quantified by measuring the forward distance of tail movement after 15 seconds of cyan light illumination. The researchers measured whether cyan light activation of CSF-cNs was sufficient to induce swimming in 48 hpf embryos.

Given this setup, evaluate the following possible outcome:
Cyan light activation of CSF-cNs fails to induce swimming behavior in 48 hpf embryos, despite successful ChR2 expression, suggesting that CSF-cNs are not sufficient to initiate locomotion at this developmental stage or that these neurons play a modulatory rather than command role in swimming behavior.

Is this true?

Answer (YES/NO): NO